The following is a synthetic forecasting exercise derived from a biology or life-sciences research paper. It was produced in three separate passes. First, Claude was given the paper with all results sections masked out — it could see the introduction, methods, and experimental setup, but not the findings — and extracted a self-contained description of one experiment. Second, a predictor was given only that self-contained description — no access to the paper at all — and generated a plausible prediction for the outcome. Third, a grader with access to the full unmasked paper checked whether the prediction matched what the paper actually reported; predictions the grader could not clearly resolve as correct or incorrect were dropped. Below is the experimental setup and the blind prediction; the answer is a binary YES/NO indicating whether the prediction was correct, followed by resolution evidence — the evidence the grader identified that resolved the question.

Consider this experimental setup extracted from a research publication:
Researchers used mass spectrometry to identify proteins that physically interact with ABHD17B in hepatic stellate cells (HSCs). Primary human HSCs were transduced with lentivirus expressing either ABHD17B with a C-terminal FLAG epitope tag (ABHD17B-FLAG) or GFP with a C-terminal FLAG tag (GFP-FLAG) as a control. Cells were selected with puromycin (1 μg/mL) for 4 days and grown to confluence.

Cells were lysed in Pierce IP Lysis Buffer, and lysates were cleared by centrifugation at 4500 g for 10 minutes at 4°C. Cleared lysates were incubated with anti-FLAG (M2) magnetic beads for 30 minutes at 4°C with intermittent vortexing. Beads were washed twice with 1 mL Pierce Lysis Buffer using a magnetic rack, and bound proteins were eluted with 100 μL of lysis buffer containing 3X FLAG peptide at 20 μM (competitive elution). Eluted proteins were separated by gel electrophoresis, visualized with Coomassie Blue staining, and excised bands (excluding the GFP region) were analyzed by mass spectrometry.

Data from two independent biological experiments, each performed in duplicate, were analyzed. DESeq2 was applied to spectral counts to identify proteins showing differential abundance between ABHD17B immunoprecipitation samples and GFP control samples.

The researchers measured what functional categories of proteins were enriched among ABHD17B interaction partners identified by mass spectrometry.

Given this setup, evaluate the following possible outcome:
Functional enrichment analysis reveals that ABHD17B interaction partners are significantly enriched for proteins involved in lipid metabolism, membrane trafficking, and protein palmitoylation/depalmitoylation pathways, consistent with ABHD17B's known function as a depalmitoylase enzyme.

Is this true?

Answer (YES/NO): NO